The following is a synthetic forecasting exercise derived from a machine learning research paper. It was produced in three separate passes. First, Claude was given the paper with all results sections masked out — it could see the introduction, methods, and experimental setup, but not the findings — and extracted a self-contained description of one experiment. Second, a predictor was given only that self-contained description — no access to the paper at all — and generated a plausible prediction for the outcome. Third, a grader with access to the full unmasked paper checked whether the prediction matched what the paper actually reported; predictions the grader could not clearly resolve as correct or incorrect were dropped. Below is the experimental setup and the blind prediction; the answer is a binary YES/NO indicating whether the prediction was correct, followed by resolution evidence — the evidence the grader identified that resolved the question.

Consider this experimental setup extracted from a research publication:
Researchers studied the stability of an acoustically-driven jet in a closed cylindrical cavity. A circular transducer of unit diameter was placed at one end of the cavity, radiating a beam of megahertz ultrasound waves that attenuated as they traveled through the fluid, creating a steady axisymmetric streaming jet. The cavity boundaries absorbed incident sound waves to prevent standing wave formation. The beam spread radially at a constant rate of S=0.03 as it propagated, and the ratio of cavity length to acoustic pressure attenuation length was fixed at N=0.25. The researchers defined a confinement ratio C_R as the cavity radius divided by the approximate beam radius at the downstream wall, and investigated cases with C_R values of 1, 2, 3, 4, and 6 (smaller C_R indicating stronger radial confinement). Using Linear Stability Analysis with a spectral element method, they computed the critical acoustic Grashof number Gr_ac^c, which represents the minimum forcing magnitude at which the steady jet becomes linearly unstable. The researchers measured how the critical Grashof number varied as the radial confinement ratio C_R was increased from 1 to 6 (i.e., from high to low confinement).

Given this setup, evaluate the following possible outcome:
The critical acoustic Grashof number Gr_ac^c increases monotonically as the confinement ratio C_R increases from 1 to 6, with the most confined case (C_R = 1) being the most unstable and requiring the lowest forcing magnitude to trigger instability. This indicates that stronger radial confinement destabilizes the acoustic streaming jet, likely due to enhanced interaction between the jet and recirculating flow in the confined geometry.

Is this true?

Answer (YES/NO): NO